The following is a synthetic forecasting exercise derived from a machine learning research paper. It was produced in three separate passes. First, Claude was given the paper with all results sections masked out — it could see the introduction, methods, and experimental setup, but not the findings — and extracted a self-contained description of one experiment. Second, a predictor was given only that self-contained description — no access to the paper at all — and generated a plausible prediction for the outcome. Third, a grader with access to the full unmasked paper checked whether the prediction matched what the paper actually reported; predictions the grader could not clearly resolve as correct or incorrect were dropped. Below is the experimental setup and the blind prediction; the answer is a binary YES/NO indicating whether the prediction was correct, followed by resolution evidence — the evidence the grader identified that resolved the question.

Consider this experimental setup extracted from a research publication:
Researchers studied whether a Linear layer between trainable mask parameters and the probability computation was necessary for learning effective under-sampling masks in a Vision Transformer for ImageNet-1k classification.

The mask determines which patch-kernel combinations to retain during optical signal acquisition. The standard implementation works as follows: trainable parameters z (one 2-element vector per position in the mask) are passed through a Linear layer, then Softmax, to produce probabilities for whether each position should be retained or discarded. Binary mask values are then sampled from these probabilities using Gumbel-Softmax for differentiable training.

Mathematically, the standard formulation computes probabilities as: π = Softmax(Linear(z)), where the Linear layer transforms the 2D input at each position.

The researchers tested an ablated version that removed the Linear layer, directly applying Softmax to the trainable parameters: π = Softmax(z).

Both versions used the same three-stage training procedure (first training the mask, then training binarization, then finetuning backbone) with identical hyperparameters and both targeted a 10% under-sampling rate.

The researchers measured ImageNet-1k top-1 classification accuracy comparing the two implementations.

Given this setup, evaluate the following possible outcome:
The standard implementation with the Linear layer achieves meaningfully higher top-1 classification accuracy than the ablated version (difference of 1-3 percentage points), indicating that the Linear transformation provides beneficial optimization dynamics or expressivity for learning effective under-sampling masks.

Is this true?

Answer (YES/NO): YES